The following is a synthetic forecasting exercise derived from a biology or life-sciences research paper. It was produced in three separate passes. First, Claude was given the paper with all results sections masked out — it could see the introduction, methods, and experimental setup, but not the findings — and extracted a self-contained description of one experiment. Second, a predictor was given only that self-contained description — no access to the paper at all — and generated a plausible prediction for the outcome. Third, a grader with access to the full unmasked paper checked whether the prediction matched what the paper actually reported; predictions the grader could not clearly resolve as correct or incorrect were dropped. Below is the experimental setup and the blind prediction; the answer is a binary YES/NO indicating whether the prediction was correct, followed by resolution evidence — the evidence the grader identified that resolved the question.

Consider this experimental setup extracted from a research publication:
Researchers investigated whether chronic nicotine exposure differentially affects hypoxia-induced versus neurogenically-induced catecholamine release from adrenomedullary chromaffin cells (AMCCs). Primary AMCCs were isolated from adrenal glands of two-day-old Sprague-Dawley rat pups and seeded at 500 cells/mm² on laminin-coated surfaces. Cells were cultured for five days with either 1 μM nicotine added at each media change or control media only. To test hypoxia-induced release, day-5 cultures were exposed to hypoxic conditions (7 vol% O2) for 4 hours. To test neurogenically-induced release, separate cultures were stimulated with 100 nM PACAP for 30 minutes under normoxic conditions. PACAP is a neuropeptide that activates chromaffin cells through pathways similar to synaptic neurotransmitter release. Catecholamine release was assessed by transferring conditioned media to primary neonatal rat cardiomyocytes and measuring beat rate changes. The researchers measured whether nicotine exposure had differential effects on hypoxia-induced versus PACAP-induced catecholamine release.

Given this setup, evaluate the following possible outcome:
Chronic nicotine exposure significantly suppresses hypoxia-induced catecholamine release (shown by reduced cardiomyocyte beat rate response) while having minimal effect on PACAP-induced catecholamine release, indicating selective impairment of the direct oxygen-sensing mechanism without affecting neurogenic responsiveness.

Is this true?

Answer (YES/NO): YES